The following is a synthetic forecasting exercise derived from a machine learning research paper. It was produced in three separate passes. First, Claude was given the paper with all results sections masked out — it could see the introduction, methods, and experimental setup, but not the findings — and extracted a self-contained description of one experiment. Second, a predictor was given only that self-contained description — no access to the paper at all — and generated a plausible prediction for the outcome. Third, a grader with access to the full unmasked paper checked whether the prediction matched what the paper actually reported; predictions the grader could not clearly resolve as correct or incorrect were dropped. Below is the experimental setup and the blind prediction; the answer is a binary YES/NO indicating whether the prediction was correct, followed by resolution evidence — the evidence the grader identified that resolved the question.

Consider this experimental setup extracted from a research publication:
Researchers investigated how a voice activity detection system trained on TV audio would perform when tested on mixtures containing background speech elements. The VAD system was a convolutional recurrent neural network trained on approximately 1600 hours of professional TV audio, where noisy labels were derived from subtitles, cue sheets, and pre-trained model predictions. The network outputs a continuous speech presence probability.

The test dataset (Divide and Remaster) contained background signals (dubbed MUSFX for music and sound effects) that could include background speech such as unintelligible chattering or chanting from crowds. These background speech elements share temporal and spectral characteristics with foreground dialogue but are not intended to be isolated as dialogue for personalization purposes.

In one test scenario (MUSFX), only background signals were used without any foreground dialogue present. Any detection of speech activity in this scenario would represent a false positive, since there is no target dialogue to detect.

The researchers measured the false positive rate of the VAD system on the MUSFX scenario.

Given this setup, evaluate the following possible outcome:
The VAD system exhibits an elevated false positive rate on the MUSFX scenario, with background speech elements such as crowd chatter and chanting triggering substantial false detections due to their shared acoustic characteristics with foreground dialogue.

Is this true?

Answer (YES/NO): YES